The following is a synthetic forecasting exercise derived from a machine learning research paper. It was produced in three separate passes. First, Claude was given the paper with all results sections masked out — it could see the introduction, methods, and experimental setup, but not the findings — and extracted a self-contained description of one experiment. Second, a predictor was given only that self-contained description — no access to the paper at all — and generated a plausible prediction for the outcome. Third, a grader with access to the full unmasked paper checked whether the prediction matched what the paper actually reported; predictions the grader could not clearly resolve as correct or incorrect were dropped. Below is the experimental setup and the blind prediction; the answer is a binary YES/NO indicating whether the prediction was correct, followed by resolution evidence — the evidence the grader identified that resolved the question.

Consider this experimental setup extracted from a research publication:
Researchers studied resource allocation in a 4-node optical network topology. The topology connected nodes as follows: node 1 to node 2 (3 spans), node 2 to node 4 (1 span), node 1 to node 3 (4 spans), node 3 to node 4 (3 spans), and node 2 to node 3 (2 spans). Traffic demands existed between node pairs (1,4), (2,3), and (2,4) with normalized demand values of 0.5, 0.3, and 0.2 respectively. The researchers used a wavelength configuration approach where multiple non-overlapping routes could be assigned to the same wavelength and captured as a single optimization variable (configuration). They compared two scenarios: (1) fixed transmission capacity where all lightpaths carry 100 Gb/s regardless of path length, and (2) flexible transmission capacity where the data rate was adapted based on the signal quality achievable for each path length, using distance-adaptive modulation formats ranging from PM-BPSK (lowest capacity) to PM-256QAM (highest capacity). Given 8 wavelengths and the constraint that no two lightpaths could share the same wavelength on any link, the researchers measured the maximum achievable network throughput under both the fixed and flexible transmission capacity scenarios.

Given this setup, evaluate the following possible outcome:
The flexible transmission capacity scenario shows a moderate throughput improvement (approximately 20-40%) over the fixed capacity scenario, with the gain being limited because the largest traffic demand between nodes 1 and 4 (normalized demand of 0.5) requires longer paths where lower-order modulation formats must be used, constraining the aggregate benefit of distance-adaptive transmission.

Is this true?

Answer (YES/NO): YES